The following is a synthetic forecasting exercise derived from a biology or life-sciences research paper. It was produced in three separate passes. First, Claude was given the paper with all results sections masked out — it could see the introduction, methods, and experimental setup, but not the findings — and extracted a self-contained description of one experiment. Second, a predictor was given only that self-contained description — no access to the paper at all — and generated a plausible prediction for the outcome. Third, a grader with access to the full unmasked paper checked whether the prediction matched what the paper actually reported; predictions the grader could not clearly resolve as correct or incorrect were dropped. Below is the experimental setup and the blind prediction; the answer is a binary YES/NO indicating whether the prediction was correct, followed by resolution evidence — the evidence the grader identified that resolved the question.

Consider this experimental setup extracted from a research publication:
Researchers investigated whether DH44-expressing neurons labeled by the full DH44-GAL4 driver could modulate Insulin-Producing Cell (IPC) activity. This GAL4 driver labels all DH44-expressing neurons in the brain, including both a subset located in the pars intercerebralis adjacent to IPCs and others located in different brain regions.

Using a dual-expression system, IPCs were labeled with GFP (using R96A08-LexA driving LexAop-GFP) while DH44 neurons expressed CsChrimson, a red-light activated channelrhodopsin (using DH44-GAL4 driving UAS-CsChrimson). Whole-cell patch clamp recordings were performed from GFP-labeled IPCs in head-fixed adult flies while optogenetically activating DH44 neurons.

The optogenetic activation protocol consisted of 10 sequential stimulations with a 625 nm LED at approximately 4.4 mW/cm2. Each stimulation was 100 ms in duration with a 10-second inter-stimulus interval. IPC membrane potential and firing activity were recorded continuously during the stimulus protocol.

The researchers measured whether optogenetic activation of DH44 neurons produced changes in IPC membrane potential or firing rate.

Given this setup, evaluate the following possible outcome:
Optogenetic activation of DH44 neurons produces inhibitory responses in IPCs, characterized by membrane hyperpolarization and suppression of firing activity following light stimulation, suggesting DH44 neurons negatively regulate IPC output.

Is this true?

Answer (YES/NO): YES